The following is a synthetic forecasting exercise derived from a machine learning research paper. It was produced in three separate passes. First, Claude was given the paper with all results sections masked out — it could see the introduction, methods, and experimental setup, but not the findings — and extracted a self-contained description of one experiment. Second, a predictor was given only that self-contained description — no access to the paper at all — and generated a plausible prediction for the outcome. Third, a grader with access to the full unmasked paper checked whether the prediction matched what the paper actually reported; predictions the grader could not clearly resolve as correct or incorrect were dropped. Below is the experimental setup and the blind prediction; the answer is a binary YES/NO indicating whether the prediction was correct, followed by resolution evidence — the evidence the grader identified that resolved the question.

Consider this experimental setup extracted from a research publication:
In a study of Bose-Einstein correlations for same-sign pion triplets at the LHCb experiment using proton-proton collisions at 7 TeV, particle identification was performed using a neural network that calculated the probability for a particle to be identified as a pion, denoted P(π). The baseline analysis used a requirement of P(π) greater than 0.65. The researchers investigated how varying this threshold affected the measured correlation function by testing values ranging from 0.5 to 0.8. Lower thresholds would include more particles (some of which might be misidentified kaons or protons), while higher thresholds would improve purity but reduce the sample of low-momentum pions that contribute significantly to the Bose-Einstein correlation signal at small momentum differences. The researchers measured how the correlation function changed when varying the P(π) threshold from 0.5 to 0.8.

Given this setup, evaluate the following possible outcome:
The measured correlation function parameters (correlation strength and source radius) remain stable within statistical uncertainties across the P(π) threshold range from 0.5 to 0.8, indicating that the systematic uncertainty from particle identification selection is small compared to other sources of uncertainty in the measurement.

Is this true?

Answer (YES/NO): YES